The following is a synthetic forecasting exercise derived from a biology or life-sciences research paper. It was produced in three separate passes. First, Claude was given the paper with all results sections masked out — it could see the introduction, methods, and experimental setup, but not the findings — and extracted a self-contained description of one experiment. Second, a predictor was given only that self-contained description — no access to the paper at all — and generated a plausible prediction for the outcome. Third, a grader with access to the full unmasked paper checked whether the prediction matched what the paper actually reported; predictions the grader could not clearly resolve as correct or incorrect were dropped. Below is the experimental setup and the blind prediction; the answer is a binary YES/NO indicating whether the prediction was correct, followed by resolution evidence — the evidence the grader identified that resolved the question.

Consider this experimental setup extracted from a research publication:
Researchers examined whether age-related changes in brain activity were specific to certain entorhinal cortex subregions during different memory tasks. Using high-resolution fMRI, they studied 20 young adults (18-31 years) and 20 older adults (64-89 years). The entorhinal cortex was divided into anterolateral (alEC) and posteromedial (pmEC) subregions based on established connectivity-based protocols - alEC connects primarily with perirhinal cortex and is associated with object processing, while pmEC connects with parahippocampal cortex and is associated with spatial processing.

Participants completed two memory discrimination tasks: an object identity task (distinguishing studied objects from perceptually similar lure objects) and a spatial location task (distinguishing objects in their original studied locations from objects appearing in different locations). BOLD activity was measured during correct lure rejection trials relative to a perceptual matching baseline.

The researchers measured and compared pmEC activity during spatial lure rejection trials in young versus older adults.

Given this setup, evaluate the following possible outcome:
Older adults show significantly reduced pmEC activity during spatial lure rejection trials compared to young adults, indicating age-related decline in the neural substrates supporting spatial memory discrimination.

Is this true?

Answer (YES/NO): NO